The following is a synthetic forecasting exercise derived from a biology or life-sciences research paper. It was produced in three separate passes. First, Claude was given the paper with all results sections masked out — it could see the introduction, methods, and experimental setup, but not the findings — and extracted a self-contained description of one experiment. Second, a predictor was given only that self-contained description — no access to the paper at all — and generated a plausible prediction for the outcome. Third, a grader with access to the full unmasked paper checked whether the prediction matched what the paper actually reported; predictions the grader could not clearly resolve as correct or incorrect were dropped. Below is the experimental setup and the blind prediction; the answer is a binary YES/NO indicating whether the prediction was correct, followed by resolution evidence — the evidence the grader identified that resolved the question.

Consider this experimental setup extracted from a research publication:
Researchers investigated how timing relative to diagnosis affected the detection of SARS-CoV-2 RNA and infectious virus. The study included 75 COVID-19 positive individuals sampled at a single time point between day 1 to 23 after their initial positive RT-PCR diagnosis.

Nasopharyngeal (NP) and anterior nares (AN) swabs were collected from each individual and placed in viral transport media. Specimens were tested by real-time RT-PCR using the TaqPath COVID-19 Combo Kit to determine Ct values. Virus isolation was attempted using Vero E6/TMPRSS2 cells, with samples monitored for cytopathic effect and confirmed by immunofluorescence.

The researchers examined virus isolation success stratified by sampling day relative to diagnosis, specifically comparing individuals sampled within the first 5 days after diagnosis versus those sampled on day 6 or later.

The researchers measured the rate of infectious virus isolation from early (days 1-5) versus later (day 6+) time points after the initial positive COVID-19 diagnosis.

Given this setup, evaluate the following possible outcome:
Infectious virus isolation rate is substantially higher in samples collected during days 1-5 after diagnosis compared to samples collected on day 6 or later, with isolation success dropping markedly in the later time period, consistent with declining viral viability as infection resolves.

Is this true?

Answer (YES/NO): YES